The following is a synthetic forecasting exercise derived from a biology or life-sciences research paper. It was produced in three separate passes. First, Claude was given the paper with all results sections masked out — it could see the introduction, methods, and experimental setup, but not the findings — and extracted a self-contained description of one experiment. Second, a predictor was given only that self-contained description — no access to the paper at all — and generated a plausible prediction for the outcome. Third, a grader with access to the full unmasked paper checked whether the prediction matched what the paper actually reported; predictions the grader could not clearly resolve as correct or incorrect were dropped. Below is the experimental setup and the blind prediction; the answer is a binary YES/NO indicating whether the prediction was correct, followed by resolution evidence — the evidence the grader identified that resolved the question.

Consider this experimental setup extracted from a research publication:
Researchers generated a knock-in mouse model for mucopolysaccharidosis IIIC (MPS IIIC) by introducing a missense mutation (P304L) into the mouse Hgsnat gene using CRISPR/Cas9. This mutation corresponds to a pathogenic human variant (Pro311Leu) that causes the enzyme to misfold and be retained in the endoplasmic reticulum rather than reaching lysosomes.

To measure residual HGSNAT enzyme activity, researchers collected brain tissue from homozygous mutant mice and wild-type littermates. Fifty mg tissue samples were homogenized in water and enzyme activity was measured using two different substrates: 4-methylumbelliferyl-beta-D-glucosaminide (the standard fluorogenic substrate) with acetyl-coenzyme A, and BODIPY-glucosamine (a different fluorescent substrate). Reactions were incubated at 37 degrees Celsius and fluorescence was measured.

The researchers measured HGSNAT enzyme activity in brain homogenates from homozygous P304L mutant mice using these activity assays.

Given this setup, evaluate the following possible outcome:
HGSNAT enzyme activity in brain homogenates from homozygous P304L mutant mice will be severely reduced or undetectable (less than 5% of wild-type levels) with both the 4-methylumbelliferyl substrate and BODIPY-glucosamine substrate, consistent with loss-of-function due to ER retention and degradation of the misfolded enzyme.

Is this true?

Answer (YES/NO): NO